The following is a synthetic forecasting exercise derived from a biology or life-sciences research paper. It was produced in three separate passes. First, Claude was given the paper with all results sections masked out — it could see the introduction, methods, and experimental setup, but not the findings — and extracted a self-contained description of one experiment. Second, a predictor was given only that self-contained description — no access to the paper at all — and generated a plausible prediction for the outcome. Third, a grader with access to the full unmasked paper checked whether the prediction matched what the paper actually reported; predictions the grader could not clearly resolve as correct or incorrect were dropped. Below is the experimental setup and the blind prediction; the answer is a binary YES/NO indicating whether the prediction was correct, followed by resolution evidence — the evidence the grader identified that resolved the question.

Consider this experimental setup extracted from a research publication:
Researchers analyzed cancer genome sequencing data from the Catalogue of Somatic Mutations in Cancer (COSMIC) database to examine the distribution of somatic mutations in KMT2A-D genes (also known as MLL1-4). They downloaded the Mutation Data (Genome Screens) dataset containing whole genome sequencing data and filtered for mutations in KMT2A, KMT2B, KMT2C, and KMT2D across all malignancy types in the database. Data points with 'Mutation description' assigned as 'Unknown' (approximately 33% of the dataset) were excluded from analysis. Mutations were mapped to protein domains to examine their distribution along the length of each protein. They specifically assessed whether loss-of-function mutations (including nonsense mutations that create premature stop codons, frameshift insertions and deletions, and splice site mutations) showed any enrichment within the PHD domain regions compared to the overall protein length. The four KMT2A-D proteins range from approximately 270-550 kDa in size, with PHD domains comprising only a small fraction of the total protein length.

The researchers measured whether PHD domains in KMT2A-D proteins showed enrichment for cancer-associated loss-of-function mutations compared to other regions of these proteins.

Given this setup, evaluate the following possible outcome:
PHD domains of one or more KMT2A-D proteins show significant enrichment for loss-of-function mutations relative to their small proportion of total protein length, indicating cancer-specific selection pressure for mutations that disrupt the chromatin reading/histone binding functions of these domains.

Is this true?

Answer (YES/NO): YES